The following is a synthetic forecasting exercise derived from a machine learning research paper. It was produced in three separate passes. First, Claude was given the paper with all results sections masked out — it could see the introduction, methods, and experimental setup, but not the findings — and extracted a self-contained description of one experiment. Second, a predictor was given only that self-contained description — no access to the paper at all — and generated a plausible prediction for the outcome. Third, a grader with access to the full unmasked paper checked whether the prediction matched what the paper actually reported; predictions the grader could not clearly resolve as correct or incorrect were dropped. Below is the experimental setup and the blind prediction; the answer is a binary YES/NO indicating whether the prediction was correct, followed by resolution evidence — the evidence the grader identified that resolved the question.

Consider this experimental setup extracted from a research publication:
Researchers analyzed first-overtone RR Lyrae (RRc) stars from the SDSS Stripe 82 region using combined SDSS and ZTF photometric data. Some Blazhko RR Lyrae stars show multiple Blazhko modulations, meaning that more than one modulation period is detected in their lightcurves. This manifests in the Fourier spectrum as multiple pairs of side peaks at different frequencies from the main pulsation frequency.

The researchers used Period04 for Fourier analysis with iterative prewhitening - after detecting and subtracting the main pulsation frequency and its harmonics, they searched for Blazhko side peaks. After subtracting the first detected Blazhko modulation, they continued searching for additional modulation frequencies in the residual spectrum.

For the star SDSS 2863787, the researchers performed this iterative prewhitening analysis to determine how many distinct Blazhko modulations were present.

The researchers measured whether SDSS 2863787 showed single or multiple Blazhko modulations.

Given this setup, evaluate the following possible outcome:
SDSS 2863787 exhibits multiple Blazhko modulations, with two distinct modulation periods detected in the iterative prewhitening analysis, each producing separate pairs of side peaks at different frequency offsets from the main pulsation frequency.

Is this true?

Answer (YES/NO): YES